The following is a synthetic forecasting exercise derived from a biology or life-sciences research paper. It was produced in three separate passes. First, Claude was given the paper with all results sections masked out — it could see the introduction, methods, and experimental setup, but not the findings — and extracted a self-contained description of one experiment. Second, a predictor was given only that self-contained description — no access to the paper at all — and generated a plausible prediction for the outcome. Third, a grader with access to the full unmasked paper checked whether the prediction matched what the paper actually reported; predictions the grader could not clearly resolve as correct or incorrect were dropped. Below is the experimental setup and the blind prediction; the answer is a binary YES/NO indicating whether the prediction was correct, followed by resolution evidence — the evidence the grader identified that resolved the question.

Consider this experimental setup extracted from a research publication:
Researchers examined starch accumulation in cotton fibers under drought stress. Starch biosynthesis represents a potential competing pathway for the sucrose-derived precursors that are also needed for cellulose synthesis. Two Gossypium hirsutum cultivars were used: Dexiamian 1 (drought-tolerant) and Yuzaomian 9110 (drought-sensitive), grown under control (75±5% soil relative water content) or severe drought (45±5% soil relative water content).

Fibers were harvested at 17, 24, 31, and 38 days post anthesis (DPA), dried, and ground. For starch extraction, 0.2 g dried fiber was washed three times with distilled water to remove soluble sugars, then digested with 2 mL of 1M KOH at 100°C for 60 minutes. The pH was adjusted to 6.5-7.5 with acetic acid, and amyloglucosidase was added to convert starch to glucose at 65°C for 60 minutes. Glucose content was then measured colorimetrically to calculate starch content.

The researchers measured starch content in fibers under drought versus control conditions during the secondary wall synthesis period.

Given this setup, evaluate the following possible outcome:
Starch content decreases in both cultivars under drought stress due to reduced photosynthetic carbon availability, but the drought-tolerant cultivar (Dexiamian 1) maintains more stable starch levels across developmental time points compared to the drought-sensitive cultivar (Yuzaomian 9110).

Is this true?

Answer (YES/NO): NO